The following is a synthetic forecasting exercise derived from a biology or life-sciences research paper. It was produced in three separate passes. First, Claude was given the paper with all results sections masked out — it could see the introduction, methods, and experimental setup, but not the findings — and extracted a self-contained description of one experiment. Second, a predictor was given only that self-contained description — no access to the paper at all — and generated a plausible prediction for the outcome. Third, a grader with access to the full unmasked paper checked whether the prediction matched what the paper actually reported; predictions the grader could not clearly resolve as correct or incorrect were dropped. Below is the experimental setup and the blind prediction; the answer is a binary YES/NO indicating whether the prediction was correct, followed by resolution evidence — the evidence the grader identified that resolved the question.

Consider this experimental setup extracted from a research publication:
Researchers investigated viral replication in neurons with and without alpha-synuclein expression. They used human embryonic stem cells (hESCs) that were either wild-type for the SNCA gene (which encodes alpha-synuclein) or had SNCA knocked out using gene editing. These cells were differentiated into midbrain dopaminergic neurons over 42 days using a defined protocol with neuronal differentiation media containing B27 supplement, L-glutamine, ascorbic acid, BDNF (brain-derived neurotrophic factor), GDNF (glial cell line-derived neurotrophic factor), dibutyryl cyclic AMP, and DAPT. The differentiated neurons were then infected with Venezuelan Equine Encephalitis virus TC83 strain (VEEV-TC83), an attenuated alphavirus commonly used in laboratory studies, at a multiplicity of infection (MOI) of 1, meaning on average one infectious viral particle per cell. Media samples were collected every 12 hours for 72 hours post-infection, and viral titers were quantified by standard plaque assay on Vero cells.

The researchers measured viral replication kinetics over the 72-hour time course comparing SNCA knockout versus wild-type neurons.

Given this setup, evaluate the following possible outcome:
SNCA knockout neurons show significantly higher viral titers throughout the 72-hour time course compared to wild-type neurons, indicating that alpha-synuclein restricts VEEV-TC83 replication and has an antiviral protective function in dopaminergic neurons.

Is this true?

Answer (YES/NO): YES